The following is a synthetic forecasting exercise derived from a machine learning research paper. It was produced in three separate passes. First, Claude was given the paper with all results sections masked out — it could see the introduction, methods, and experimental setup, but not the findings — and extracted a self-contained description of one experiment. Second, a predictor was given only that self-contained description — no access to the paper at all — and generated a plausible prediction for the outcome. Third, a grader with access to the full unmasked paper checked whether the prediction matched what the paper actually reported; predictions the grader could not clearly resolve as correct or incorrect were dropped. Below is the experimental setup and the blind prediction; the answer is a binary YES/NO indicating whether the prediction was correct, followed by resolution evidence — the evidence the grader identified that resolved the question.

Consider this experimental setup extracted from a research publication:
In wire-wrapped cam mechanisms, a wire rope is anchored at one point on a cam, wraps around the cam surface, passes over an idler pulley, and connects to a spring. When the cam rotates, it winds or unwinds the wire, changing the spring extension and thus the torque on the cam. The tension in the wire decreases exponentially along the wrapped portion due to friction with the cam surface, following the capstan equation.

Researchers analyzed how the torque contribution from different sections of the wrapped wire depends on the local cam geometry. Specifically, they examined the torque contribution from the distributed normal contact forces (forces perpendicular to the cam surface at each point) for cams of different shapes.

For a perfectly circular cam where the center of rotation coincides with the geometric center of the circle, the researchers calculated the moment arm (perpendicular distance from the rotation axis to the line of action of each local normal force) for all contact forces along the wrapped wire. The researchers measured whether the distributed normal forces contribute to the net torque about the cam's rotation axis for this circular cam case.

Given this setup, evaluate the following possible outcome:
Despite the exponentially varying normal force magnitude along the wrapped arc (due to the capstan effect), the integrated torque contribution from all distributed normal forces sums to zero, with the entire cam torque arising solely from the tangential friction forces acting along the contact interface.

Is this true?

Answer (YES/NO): NO